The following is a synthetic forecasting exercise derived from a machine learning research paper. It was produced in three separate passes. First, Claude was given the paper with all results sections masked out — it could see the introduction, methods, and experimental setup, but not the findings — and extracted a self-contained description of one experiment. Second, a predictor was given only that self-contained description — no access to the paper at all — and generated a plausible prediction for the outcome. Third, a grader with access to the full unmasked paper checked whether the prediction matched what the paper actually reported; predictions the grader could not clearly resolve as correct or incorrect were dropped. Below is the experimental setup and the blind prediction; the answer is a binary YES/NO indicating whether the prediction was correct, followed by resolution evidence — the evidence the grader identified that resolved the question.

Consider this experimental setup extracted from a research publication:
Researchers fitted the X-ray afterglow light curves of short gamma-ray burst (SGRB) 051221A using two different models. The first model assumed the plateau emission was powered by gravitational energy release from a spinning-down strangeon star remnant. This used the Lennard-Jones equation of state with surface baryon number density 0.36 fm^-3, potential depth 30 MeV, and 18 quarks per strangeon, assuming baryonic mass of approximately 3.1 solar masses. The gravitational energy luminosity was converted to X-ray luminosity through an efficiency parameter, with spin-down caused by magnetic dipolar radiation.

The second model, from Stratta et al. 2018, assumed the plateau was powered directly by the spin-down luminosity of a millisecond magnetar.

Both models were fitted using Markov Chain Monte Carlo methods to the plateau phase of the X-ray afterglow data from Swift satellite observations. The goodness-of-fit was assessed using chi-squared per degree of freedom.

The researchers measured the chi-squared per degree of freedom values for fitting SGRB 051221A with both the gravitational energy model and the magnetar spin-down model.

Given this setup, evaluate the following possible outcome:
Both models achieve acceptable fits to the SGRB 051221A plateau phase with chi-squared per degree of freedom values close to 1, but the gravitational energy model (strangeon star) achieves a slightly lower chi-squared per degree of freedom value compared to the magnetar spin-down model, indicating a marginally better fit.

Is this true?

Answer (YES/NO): YES